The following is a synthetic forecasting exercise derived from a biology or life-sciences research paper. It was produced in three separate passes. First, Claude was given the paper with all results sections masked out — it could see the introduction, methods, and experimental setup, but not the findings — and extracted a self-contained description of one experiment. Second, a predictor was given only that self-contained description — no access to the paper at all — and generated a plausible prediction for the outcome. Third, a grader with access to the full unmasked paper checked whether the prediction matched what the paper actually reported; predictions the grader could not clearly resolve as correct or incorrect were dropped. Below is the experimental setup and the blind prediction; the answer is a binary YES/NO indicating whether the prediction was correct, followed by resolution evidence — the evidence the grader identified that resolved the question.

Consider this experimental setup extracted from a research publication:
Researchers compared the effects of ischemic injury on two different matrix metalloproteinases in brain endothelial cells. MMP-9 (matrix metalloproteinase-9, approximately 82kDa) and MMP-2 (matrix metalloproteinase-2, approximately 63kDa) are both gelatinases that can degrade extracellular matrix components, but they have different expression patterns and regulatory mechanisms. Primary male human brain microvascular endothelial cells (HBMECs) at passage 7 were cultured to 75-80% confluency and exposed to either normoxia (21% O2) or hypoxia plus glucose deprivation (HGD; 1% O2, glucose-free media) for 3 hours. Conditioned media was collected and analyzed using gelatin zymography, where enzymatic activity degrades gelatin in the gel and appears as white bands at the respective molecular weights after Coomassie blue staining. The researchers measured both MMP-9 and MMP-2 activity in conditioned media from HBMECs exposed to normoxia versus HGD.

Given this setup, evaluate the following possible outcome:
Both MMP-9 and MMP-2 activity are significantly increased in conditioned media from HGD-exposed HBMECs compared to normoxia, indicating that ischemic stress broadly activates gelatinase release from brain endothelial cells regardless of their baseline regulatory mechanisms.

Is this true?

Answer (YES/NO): NO